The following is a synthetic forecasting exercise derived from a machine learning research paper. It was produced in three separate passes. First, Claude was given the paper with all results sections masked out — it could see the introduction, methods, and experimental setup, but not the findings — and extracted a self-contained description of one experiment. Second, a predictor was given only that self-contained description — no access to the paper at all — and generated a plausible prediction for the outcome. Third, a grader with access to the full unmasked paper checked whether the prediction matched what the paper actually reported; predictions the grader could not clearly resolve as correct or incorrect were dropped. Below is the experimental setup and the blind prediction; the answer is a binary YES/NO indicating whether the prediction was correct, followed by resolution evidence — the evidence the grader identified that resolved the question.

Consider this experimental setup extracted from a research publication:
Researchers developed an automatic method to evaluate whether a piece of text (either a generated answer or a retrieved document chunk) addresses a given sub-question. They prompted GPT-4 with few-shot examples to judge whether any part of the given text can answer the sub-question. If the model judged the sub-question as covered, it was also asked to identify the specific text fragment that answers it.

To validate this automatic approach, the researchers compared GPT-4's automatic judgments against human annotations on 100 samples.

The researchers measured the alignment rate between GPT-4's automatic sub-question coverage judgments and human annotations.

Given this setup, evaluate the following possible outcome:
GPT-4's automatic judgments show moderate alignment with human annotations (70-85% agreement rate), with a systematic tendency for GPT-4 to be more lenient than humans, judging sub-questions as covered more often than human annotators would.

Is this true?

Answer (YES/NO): NO